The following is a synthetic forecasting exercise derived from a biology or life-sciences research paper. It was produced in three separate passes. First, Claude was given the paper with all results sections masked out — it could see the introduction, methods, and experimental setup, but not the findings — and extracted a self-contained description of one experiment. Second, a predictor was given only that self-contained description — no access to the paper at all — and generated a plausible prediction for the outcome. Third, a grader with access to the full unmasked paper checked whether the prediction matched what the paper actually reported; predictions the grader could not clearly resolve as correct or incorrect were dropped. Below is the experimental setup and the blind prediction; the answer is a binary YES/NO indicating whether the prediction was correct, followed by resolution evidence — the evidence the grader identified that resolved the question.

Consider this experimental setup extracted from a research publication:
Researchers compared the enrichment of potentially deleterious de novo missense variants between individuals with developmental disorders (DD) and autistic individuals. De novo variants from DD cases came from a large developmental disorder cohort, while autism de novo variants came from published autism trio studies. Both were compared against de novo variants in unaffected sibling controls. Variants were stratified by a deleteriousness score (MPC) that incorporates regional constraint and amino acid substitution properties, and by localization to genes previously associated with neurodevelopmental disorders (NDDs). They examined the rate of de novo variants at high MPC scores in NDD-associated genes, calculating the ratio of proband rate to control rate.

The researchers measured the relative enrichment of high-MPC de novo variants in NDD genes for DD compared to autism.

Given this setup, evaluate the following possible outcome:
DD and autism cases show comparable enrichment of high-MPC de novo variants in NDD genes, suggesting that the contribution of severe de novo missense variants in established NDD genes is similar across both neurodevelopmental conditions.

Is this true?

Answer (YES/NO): NO